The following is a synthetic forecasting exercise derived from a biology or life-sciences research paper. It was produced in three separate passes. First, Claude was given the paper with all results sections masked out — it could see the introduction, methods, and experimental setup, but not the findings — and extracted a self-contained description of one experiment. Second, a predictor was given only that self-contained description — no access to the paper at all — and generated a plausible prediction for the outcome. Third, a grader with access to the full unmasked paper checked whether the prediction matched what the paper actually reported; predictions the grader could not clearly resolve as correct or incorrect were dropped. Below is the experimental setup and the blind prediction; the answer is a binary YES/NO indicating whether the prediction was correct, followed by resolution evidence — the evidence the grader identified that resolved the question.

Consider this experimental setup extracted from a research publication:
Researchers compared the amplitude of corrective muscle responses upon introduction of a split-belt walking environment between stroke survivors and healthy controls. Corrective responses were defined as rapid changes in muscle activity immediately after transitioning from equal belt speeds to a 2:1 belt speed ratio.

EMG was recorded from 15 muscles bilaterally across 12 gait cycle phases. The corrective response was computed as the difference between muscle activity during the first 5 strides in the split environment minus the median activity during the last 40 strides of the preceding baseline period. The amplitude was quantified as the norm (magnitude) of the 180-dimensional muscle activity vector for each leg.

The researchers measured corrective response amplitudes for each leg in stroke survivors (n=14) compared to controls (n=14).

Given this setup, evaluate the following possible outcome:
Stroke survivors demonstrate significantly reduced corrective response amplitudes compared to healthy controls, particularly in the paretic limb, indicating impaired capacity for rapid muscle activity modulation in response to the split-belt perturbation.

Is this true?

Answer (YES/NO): NO